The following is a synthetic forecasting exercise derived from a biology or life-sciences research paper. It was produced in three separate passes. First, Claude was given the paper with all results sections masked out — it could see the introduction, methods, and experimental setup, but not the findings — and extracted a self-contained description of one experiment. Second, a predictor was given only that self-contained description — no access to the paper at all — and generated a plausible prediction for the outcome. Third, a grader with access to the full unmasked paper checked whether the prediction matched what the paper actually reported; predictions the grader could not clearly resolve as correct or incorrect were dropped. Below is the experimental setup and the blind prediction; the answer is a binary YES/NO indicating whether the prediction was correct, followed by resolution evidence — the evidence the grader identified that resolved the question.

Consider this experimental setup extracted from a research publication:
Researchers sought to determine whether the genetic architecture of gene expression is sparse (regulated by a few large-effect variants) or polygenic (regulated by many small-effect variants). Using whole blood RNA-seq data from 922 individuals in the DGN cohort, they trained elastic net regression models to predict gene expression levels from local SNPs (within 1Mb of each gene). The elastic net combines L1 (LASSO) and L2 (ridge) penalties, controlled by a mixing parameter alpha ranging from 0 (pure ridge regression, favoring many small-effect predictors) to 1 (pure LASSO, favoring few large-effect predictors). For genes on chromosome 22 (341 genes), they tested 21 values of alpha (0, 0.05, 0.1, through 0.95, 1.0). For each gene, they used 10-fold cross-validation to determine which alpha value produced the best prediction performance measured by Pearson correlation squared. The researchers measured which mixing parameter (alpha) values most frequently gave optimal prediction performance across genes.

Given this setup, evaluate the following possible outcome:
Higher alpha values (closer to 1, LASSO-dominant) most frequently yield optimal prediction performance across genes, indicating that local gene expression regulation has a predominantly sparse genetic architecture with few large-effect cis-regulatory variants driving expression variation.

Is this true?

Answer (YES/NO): YES